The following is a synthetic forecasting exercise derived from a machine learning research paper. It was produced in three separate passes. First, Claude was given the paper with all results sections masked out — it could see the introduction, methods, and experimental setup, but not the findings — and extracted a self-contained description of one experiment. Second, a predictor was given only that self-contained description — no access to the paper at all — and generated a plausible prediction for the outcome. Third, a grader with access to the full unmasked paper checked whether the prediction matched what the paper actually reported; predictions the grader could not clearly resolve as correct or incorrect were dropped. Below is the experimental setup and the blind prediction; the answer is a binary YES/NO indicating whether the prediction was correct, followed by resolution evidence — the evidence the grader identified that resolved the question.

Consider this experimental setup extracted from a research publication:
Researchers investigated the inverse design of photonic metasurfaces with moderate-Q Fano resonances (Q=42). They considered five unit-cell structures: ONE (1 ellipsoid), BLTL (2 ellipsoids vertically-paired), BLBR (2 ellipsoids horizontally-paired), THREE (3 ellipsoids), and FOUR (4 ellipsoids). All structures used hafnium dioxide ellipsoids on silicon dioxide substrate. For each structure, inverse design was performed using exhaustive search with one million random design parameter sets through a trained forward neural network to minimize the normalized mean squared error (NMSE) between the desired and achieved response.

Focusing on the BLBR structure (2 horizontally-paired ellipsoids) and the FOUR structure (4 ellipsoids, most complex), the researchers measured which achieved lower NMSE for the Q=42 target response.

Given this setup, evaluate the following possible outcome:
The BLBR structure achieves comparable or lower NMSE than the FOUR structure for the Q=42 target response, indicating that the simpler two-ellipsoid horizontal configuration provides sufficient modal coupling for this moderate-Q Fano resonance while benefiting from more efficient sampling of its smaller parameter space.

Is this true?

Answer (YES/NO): YES